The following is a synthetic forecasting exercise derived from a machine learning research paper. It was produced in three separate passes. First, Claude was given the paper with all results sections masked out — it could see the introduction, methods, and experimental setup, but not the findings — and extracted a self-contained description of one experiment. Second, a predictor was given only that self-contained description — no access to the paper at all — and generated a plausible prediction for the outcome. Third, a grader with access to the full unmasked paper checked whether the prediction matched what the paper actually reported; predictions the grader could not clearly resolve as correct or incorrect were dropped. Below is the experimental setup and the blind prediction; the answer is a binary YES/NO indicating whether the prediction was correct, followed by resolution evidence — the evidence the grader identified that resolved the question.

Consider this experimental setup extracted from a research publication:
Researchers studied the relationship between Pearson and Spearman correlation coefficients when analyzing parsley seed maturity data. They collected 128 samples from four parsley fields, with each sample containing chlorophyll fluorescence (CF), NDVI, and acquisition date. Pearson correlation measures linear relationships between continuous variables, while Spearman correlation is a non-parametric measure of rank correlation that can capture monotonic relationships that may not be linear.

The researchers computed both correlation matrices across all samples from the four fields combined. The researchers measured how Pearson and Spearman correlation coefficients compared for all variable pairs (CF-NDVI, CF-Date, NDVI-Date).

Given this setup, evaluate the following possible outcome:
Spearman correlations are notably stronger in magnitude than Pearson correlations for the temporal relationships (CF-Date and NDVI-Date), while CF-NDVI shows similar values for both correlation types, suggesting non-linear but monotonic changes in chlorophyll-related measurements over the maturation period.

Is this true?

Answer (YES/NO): NO